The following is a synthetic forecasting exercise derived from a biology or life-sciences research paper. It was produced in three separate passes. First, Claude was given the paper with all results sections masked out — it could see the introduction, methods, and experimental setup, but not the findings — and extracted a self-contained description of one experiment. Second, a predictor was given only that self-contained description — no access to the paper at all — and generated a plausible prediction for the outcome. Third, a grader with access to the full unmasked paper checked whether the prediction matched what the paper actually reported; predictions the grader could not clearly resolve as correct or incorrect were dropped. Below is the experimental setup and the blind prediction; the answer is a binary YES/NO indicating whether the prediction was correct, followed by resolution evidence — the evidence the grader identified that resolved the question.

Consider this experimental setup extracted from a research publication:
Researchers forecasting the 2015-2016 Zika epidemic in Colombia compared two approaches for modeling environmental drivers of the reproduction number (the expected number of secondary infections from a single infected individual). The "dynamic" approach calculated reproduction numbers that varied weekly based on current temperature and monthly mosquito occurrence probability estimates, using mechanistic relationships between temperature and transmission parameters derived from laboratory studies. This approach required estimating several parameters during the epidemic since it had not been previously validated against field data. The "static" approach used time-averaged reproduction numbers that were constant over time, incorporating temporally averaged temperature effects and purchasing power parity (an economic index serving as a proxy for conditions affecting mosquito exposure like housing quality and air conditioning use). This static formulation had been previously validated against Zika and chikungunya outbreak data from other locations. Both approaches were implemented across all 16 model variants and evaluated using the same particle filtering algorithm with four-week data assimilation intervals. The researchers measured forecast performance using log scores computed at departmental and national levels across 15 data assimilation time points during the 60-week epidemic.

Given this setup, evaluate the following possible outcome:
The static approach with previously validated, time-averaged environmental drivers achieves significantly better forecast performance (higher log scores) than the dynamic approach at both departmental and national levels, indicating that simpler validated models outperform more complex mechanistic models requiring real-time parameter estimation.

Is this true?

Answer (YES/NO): NO